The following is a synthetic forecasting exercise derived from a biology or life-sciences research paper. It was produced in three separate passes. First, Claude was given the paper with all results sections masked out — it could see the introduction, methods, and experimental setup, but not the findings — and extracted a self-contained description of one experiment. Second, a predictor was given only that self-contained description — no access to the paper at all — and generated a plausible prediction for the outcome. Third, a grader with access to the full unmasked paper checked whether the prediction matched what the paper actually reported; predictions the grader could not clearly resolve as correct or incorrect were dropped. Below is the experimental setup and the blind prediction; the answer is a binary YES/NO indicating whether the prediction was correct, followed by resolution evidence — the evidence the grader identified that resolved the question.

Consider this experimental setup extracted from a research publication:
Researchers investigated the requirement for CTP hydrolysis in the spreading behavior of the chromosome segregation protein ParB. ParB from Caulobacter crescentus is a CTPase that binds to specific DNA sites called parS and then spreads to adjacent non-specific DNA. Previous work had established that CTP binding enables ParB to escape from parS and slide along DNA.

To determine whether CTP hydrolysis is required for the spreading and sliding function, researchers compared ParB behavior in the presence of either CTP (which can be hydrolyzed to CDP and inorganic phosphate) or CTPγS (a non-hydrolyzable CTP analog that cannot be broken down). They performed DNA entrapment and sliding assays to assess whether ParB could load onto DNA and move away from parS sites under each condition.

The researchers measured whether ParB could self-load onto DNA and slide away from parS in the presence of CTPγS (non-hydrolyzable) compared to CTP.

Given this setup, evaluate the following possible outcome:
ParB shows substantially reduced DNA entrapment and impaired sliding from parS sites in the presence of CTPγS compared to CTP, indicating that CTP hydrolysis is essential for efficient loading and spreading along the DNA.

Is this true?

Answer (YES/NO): NO